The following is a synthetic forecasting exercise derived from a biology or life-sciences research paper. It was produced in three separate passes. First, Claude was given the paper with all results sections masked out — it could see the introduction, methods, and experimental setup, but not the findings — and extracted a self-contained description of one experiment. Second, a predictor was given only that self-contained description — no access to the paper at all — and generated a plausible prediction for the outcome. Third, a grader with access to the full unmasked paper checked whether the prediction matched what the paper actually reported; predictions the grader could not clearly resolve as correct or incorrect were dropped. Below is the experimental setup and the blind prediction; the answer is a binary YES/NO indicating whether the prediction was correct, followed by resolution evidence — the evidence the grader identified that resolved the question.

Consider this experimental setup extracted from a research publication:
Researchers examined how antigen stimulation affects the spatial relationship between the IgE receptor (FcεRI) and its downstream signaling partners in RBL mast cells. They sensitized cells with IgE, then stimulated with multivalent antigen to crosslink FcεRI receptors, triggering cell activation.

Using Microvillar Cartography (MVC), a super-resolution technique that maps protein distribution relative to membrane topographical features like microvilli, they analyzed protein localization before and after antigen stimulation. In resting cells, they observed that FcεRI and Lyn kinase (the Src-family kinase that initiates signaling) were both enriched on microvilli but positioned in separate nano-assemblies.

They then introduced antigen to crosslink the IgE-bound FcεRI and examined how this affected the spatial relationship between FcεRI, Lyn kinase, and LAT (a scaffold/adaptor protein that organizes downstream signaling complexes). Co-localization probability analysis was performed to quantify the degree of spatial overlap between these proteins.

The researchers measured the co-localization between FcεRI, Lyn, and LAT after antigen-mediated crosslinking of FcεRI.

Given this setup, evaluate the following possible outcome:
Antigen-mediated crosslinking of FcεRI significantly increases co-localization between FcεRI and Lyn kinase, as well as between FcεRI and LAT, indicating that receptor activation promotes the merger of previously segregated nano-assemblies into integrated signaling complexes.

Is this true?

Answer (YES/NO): YES